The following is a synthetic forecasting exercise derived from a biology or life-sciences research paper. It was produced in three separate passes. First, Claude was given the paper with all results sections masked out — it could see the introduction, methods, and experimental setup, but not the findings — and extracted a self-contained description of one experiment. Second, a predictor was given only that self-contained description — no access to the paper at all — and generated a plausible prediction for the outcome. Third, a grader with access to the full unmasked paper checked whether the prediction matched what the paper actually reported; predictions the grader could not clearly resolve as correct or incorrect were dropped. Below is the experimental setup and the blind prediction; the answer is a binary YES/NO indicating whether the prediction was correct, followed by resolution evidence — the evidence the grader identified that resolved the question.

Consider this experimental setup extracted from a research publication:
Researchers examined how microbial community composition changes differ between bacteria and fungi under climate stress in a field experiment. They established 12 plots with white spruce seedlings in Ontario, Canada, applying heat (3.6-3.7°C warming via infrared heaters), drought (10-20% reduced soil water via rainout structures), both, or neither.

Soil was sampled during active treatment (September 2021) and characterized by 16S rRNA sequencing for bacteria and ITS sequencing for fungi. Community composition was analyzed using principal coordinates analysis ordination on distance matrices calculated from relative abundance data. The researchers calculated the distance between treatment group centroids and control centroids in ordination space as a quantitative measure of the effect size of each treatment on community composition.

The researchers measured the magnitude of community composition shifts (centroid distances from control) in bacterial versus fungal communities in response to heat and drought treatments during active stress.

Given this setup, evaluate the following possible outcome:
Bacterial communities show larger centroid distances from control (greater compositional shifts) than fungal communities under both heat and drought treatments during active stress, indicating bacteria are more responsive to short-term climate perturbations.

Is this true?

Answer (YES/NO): NO